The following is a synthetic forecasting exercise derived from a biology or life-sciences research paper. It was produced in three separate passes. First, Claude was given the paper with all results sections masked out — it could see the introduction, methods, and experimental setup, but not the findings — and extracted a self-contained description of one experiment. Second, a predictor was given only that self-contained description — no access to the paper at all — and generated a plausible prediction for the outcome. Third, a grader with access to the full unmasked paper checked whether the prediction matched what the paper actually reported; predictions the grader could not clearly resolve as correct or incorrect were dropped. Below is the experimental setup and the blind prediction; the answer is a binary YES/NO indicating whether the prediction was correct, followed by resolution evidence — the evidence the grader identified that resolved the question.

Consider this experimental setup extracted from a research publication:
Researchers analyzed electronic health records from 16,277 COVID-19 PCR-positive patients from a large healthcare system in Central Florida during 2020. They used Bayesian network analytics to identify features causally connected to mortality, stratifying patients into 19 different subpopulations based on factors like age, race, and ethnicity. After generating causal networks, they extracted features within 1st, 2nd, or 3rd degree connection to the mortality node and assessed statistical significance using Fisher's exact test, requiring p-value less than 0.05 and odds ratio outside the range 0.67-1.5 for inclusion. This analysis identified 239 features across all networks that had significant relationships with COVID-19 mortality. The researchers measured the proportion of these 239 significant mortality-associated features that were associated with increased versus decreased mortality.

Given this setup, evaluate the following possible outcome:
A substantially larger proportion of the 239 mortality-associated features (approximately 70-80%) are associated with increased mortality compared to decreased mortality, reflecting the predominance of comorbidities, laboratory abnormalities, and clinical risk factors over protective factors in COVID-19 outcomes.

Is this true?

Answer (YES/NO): NO